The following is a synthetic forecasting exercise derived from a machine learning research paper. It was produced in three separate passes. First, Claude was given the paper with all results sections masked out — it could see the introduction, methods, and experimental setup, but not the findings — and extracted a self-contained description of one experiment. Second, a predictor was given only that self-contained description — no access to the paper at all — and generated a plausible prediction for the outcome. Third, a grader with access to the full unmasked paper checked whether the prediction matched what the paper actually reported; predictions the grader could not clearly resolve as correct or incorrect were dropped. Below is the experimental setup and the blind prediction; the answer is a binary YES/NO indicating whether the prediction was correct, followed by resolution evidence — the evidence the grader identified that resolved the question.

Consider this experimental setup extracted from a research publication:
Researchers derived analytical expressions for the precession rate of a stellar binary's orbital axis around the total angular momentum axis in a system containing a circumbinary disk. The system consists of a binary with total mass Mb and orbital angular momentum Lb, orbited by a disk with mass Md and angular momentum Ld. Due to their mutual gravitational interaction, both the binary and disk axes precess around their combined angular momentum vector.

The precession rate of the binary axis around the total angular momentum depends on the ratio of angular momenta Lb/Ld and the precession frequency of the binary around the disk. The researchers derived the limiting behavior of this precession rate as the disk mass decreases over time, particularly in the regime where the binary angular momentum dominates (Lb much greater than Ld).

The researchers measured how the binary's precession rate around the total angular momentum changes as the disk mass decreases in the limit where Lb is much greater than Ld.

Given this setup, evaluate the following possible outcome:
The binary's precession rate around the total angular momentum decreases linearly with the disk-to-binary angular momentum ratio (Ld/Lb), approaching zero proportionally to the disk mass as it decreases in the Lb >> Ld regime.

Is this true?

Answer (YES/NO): NO